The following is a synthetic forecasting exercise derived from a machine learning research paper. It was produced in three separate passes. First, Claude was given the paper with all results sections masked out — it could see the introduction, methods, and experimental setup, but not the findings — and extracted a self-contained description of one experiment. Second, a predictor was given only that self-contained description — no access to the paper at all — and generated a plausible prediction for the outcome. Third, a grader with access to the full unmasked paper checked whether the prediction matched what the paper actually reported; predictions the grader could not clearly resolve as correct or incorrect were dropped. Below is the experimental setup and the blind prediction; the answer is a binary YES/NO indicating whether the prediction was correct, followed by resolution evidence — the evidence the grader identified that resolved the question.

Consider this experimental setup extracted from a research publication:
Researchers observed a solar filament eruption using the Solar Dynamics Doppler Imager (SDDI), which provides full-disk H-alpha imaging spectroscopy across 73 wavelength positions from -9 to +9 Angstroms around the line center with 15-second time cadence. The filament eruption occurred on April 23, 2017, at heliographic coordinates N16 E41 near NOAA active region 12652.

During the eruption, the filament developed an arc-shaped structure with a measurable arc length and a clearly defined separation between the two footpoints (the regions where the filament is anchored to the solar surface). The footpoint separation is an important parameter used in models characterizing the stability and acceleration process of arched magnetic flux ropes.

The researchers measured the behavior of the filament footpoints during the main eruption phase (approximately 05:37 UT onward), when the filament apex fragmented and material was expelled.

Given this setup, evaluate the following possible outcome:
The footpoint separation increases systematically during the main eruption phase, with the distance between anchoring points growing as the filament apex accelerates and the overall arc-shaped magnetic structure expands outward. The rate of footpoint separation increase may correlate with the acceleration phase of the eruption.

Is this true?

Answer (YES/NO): NO